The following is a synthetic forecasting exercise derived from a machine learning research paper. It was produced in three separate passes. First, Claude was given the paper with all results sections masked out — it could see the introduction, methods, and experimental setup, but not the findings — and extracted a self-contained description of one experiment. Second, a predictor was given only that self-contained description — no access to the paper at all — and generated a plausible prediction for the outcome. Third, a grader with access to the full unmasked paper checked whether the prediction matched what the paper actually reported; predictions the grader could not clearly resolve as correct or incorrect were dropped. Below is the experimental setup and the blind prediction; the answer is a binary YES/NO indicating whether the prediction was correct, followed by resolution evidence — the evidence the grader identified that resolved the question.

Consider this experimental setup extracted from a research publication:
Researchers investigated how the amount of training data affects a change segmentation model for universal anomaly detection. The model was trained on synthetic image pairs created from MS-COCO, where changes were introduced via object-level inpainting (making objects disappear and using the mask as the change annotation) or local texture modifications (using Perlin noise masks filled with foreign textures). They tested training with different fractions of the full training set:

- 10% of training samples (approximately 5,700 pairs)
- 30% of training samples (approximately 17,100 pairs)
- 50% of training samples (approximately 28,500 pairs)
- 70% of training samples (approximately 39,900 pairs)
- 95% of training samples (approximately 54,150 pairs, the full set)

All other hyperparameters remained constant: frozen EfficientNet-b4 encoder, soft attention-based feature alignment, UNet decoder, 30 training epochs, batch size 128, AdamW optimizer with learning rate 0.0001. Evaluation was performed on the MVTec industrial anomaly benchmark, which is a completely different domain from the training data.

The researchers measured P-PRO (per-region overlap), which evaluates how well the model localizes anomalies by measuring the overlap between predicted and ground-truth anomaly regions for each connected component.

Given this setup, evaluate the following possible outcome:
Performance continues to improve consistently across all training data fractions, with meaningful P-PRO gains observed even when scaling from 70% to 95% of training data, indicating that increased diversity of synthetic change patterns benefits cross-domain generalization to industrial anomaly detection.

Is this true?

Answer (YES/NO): YES